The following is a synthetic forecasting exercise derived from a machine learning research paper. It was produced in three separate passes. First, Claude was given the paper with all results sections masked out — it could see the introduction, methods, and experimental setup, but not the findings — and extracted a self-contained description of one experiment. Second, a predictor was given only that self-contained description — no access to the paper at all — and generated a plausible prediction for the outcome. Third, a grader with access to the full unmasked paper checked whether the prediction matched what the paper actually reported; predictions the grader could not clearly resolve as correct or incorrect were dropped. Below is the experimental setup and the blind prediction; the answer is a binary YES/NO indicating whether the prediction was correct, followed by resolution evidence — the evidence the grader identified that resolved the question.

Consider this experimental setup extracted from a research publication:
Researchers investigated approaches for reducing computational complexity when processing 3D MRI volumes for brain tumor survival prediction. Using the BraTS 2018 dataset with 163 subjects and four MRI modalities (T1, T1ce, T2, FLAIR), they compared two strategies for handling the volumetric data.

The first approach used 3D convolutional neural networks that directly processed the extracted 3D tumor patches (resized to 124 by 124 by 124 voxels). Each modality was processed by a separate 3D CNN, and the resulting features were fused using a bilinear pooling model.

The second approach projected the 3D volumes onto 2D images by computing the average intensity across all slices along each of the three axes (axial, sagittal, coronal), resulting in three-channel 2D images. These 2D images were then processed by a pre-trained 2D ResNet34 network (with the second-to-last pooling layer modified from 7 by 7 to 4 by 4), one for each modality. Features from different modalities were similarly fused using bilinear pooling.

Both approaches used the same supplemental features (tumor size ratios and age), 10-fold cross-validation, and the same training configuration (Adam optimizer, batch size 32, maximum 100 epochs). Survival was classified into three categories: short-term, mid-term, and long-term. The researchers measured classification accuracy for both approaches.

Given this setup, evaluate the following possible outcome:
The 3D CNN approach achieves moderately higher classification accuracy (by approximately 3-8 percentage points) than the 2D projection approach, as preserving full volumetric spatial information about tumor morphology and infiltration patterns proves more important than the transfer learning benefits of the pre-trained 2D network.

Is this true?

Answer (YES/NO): NO